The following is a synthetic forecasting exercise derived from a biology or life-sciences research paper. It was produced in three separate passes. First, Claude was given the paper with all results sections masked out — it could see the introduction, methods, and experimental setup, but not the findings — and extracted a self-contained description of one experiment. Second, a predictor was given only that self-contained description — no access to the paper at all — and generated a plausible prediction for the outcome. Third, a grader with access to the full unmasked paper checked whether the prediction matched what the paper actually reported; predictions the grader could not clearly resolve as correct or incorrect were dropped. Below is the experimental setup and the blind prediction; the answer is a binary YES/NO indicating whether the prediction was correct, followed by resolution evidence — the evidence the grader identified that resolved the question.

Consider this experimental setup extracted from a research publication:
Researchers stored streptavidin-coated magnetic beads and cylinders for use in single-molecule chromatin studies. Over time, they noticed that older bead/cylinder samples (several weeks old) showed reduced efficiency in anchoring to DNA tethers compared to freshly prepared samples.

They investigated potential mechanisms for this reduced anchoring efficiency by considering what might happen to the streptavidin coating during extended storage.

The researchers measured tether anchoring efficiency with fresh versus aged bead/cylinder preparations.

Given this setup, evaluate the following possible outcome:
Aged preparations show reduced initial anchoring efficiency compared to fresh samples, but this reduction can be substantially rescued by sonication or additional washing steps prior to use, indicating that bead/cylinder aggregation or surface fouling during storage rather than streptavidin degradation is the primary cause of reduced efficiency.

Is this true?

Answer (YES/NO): NO